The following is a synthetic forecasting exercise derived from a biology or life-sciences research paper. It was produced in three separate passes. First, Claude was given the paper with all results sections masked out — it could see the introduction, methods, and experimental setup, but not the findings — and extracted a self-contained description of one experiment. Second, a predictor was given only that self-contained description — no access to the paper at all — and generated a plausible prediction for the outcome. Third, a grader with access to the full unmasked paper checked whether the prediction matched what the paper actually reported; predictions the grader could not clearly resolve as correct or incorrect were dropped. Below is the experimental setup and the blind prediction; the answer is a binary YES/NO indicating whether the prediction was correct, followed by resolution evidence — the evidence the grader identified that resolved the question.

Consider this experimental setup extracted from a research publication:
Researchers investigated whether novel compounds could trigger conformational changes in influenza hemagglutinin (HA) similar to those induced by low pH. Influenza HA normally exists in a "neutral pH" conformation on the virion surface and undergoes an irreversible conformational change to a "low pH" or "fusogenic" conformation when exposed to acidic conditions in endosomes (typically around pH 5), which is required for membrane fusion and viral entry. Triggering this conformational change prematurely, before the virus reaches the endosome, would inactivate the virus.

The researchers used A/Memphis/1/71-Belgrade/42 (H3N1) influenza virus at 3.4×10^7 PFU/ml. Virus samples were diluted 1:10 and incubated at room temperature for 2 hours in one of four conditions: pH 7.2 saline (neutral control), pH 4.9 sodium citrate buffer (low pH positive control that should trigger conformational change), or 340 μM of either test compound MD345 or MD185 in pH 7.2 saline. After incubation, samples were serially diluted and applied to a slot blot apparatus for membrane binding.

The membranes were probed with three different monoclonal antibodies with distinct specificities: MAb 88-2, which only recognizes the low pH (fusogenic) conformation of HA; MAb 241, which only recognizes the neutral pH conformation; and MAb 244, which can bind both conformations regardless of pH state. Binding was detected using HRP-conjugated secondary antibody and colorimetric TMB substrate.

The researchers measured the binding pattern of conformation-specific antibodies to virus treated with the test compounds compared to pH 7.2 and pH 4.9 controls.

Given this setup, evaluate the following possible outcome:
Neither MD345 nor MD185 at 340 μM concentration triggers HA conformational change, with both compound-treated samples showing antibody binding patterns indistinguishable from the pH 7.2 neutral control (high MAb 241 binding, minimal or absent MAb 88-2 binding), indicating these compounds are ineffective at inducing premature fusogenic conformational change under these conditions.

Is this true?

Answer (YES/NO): NO